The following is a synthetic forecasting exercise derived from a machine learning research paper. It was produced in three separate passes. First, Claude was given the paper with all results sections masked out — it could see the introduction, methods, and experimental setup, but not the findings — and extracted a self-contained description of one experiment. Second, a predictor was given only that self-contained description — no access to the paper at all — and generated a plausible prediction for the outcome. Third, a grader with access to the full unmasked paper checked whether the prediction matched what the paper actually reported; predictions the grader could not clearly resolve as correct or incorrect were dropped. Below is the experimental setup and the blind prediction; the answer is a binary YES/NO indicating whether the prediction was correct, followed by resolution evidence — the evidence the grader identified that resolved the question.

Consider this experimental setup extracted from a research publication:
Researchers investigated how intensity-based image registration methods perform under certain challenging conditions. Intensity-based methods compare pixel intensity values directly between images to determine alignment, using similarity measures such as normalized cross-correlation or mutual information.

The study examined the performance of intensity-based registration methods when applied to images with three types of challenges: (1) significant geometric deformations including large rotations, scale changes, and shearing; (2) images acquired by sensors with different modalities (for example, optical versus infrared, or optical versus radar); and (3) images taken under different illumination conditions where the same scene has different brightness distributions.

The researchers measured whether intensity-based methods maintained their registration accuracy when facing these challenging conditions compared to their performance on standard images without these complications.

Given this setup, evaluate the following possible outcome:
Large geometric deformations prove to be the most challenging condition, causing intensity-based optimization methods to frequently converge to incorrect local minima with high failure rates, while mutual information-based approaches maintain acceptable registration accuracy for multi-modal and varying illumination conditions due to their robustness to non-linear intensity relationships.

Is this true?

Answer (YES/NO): NO